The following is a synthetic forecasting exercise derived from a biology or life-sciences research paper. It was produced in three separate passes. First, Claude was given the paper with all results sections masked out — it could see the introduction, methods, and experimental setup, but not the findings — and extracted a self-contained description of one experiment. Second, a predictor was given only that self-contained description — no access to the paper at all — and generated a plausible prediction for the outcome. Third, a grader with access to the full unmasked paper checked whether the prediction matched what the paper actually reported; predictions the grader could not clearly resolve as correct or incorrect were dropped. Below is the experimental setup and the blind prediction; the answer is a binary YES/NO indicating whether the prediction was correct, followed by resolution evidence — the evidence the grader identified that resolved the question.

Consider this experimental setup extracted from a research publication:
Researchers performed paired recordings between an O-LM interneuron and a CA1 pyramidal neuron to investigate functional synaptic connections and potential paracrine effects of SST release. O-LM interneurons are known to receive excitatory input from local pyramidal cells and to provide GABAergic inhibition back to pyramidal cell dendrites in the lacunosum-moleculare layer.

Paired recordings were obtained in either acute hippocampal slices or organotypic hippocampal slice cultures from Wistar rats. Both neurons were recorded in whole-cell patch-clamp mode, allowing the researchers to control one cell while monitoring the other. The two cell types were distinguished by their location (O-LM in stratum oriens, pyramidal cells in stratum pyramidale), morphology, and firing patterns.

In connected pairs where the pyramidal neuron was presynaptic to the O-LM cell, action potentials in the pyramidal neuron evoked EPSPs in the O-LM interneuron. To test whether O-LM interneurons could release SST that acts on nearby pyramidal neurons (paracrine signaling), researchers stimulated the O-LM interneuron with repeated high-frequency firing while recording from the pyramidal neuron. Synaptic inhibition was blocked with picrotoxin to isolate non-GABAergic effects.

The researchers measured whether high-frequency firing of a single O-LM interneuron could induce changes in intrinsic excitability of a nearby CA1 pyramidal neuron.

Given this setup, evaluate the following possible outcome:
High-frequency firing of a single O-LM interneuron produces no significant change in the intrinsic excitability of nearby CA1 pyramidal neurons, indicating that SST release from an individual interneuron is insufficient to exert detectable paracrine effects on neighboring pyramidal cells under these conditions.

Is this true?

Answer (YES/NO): NO